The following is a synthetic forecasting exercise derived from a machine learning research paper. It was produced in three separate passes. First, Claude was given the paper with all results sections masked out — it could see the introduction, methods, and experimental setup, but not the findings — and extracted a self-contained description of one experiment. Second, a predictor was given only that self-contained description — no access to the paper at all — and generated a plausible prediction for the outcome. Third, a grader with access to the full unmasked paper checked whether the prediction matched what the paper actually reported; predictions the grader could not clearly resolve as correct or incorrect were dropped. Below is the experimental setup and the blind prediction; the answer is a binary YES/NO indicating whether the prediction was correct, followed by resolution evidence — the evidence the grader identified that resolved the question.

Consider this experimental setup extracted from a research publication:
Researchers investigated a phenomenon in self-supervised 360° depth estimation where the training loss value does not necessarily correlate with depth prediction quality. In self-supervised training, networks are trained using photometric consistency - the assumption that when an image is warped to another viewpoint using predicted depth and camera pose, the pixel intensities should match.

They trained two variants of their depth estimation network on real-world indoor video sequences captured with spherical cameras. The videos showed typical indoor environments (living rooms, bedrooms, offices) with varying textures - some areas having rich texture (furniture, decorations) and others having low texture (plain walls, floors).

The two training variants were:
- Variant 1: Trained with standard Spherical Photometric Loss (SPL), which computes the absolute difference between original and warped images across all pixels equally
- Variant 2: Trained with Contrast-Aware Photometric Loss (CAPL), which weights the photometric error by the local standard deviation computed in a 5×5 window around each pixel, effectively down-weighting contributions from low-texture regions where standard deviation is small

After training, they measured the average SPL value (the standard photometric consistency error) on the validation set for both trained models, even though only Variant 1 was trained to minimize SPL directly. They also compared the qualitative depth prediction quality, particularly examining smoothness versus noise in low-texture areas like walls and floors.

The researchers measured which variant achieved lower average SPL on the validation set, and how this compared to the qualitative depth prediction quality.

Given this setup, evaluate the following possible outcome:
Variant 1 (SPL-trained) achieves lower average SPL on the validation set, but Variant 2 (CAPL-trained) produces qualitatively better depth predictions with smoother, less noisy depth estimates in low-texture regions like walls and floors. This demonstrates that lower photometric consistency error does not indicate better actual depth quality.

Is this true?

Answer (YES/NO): YES